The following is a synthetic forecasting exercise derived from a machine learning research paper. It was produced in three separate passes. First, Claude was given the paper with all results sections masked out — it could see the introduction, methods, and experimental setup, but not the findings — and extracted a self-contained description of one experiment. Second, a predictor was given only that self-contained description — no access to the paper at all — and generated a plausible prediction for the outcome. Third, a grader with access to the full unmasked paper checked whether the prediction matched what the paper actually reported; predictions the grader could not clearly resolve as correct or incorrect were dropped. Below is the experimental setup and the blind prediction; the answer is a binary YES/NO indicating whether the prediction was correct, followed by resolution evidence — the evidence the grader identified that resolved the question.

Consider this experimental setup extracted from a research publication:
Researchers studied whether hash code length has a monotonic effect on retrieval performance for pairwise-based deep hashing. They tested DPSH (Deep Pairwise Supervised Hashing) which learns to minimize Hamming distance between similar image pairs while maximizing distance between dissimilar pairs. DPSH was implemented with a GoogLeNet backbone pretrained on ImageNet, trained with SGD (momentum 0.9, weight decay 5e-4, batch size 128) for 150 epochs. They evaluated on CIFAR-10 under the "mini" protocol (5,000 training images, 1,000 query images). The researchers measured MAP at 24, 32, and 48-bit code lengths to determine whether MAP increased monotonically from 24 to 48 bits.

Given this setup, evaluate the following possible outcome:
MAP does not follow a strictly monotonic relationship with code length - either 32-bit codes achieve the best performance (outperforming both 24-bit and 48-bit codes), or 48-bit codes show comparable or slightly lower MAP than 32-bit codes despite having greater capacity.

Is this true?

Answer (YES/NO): YES